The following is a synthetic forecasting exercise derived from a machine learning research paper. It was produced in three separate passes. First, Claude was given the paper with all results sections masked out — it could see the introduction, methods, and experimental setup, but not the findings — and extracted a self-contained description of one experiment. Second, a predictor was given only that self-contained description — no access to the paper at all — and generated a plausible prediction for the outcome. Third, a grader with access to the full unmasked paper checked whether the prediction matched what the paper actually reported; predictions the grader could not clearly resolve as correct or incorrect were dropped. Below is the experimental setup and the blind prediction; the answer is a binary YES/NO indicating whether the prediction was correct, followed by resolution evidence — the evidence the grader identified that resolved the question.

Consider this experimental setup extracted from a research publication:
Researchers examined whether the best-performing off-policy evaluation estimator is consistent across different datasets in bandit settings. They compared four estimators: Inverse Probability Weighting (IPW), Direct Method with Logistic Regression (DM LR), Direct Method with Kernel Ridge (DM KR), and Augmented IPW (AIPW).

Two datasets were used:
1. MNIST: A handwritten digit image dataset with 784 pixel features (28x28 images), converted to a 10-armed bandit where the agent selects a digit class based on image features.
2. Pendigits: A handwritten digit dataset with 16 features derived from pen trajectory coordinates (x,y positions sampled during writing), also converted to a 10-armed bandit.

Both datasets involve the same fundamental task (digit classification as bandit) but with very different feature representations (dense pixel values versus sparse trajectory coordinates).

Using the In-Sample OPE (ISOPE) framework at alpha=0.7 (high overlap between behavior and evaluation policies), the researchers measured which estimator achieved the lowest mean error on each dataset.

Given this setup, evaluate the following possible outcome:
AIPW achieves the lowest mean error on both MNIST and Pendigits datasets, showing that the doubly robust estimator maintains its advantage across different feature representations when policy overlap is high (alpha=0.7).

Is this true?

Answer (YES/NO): NO